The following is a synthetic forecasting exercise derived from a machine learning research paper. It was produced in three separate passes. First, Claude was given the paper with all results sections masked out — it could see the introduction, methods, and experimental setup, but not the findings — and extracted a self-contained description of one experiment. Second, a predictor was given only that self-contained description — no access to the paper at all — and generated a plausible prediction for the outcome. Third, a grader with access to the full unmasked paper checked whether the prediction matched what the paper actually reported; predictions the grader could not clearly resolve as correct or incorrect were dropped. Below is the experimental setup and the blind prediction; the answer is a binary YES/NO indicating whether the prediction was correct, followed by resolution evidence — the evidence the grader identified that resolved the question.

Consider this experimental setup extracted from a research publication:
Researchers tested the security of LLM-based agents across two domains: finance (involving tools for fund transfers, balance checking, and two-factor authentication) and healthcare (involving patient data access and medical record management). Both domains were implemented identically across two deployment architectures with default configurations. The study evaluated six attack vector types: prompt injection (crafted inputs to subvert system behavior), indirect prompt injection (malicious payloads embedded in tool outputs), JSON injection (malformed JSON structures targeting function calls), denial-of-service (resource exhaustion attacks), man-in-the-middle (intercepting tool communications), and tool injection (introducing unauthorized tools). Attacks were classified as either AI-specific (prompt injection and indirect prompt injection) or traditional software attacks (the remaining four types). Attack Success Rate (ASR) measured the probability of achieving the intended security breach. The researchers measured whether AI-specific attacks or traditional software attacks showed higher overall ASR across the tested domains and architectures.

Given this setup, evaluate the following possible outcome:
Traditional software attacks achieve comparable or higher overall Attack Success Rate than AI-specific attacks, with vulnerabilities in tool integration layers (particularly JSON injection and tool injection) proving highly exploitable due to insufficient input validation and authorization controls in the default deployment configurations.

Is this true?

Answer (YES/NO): NO